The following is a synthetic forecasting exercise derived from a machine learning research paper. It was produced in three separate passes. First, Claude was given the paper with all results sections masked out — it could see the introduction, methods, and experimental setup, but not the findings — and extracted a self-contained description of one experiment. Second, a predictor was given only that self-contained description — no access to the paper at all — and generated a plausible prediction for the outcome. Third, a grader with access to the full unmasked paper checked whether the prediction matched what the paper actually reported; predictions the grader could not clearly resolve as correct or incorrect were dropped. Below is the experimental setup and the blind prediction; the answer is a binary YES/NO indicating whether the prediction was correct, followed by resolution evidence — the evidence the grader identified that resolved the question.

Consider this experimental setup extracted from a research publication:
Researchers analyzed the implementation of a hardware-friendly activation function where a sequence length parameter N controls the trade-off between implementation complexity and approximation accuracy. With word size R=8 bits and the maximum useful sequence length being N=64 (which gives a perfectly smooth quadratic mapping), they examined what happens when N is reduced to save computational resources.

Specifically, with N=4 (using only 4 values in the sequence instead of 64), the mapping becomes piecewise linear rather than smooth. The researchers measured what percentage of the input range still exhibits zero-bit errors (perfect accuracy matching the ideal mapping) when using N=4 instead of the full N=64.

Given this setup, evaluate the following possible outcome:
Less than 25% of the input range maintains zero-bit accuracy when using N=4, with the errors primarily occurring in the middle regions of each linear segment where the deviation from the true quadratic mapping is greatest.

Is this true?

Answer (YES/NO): NO